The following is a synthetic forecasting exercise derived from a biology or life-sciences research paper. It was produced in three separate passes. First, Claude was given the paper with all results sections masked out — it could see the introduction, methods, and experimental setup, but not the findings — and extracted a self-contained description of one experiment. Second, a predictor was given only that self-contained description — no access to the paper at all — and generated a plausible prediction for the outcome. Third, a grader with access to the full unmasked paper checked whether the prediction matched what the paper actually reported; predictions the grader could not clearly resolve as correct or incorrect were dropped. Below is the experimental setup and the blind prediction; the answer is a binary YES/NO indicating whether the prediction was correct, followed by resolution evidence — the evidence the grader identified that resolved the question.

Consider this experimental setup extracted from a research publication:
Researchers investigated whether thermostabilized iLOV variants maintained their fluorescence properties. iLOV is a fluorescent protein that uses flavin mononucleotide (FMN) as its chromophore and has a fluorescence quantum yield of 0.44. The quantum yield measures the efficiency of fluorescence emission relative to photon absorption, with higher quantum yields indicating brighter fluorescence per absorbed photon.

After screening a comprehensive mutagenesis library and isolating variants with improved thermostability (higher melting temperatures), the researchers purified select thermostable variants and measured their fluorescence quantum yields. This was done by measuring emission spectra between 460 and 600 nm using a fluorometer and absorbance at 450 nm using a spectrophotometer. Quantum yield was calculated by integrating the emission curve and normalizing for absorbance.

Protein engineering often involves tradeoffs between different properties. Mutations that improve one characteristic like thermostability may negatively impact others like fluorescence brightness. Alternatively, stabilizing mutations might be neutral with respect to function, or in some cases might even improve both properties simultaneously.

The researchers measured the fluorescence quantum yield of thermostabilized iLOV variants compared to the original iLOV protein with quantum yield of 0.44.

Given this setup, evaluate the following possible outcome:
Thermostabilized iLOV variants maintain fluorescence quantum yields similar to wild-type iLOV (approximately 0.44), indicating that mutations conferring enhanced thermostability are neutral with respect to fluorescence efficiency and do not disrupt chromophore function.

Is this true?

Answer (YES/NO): NO